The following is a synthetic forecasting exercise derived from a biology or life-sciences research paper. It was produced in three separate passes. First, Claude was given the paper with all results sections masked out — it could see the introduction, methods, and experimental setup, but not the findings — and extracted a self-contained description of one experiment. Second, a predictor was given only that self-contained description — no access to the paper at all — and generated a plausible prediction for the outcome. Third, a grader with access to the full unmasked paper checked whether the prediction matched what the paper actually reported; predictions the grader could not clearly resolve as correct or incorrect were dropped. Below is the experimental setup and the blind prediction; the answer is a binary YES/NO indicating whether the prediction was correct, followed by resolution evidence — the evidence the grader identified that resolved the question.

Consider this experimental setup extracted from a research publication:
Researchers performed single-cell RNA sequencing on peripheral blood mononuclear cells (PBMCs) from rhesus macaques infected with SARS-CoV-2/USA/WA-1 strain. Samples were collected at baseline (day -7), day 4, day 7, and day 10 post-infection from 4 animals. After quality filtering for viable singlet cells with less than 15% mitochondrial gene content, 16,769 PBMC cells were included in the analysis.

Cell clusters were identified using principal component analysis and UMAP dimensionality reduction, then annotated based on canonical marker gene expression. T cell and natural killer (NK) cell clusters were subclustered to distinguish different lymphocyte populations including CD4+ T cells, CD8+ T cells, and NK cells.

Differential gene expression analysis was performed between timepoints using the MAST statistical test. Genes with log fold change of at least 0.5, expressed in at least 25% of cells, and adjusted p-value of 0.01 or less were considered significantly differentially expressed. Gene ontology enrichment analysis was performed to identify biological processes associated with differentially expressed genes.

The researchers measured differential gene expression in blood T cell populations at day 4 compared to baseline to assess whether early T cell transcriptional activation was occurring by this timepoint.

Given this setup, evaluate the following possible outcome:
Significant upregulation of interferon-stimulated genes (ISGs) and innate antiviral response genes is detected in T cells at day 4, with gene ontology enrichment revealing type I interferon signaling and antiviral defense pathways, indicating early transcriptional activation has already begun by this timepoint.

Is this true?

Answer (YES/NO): NO